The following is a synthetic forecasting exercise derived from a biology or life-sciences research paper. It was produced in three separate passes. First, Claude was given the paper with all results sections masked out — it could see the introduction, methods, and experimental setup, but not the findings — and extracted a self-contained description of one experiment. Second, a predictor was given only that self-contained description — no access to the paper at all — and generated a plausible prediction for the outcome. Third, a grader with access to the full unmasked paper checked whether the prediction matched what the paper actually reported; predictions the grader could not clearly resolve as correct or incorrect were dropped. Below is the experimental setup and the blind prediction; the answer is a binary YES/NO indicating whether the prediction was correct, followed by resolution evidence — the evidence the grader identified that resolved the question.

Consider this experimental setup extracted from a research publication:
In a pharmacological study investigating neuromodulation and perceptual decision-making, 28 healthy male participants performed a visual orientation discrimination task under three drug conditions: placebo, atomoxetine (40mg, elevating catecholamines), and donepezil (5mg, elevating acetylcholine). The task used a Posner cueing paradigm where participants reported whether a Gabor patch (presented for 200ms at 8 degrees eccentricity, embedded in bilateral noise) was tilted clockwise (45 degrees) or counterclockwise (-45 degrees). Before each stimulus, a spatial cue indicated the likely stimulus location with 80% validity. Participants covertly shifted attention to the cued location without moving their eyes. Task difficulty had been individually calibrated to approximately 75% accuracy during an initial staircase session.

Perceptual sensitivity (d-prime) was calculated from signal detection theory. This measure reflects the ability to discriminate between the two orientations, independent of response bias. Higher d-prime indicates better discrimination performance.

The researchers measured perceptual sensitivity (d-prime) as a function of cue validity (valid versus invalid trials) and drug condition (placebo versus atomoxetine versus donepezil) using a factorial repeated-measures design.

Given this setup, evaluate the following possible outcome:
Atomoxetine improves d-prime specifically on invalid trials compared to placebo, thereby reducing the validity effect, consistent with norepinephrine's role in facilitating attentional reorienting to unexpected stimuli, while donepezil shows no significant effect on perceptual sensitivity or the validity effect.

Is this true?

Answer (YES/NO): NO